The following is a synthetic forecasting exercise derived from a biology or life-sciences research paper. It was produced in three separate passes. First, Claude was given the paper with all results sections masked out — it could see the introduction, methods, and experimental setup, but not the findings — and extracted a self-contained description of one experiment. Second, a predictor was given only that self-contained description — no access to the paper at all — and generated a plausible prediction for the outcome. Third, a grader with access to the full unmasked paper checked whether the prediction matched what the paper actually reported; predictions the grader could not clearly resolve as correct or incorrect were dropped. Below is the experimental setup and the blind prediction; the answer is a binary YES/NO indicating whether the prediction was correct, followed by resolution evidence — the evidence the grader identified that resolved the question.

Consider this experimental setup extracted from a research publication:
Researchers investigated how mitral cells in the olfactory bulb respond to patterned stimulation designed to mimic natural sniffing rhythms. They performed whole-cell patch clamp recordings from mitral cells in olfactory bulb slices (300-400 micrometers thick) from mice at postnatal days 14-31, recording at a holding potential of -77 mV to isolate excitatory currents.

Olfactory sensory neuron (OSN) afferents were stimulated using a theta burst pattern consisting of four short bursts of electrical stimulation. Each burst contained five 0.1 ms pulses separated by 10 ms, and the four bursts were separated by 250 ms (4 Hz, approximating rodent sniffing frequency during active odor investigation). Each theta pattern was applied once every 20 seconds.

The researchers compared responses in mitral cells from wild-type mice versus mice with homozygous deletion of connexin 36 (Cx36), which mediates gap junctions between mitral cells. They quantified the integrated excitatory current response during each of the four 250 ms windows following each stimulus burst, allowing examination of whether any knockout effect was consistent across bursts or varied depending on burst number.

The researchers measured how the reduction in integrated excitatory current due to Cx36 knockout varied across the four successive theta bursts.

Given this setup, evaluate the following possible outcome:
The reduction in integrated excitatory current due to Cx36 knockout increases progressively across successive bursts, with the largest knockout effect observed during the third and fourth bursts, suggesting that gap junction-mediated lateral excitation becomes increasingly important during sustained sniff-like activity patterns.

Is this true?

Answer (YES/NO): NO